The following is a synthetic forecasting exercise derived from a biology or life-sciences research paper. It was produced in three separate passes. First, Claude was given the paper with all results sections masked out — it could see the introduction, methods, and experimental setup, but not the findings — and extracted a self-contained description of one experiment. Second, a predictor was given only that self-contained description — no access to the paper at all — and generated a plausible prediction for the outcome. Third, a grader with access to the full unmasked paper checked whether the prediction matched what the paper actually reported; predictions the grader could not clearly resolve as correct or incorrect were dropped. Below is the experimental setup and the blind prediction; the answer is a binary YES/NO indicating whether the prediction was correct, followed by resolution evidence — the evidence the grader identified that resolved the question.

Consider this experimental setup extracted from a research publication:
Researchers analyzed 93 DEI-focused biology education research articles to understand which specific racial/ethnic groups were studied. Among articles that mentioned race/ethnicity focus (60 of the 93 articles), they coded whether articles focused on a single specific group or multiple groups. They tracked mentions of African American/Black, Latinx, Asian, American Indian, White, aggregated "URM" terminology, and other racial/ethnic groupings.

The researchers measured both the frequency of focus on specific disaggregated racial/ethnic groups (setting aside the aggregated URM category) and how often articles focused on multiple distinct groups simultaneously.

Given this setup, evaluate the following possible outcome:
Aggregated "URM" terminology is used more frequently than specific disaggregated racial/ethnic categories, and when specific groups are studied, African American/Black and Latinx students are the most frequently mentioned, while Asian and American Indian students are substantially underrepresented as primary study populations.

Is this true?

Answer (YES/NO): YES